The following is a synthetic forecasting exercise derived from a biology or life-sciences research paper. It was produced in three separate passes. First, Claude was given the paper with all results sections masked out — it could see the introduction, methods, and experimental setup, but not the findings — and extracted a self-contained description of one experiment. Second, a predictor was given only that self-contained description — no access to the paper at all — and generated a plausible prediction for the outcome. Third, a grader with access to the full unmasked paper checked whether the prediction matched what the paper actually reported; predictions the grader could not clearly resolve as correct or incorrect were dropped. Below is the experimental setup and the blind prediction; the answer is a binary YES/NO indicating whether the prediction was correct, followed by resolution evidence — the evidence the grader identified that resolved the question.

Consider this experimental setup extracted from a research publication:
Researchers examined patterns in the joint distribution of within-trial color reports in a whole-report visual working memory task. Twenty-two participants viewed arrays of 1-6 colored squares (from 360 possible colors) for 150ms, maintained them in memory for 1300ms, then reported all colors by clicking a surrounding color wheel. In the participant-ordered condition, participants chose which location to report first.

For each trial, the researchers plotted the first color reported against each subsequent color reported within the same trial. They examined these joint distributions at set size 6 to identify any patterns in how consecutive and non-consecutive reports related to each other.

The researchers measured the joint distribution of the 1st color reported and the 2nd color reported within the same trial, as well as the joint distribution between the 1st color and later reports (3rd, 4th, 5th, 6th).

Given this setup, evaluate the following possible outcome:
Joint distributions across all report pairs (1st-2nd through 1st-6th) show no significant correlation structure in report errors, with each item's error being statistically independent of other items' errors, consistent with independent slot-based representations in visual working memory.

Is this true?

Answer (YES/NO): NO